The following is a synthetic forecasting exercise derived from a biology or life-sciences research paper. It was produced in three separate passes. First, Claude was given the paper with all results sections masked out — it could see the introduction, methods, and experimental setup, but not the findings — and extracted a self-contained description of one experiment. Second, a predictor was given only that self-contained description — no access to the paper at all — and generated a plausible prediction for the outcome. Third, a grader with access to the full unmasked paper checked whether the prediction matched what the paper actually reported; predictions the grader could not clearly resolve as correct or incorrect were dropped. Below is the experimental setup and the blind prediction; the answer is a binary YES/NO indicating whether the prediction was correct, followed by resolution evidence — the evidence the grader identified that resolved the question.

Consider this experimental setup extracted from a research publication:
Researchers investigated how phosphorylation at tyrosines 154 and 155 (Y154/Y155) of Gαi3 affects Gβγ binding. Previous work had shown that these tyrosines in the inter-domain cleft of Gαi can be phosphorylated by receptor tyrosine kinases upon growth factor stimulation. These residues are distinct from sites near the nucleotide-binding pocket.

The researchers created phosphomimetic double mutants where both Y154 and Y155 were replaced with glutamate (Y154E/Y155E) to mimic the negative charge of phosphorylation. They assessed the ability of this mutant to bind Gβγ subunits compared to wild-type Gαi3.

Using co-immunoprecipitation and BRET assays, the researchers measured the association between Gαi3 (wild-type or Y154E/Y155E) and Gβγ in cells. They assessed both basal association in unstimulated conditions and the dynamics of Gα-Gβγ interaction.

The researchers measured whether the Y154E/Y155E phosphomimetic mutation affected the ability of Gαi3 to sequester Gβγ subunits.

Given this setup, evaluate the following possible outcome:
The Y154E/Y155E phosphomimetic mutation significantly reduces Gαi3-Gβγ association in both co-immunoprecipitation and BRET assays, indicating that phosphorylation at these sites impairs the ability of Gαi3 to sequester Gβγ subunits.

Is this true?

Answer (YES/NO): YES